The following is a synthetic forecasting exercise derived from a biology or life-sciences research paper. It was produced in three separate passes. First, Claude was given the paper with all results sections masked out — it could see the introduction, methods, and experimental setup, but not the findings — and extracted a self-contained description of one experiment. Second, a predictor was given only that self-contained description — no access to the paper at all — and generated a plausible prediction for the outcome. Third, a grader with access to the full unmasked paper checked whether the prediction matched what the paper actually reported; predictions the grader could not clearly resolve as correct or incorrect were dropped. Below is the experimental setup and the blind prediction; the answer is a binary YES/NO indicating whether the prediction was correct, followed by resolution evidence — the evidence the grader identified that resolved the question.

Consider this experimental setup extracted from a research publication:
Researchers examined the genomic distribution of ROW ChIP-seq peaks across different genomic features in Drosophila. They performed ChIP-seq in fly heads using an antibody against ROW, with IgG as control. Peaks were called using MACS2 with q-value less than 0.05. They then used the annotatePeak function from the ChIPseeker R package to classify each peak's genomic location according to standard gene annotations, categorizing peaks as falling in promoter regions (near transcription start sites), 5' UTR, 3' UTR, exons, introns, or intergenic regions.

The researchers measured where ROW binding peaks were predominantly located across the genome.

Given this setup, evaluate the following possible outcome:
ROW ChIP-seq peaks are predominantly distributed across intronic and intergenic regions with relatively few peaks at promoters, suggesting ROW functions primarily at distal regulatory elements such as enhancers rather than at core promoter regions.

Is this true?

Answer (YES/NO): NO